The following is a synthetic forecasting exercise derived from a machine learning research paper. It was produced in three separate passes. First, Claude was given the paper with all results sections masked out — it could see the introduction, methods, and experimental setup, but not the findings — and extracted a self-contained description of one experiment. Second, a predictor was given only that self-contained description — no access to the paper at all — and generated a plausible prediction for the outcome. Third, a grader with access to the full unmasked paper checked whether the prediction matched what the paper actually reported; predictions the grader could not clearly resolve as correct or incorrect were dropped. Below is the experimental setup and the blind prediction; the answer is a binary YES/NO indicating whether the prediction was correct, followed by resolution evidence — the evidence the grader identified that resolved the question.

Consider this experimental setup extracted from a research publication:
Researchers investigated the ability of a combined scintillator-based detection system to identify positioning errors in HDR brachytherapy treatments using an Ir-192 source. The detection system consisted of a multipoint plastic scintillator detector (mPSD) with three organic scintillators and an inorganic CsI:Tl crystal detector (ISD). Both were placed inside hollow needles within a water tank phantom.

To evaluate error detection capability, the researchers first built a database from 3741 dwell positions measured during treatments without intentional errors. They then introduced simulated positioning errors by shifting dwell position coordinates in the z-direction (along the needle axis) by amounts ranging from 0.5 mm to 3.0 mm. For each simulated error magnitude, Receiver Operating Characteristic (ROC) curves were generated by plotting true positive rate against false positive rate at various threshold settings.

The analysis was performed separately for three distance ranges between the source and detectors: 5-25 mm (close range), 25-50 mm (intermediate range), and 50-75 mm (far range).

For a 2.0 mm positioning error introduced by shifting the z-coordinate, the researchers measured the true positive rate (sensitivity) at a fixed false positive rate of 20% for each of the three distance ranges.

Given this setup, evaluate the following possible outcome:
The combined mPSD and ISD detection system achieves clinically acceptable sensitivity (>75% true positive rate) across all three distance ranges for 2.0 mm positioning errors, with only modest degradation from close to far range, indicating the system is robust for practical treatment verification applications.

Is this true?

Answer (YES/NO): NO